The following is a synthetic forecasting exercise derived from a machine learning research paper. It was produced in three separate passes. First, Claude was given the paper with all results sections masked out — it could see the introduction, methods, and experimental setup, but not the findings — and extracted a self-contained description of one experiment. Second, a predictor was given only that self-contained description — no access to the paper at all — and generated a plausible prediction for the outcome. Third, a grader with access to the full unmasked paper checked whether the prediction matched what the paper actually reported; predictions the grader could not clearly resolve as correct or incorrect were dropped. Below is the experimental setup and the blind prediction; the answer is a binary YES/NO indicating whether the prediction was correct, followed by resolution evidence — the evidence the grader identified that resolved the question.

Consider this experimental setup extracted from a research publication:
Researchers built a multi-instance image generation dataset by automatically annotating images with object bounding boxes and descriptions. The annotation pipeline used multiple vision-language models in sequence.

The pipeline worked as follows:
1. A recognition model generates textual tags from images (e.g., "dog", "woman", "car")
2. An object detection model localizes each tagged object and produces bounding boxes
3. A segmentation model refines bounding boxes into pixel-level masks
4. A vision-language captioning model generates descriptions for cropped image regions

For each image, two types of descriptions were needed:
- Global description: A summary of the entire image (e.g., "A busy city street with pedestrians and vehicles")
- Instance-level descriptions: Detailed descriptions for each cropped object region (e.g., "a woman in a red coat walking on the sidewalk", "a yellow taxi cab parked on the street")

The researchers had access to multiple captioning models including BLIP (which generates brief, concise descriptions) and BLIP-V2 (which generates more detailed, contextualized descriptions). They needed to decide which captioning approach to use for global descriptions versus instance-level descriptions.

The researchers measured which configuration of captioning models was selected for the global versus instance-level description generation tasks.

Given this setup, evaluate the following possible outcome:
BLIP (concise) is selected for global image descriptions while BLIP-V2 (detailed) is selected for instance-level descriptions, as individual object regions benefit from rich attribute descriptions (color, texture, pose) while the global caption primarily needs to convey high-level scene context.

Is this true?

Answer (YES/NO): YES